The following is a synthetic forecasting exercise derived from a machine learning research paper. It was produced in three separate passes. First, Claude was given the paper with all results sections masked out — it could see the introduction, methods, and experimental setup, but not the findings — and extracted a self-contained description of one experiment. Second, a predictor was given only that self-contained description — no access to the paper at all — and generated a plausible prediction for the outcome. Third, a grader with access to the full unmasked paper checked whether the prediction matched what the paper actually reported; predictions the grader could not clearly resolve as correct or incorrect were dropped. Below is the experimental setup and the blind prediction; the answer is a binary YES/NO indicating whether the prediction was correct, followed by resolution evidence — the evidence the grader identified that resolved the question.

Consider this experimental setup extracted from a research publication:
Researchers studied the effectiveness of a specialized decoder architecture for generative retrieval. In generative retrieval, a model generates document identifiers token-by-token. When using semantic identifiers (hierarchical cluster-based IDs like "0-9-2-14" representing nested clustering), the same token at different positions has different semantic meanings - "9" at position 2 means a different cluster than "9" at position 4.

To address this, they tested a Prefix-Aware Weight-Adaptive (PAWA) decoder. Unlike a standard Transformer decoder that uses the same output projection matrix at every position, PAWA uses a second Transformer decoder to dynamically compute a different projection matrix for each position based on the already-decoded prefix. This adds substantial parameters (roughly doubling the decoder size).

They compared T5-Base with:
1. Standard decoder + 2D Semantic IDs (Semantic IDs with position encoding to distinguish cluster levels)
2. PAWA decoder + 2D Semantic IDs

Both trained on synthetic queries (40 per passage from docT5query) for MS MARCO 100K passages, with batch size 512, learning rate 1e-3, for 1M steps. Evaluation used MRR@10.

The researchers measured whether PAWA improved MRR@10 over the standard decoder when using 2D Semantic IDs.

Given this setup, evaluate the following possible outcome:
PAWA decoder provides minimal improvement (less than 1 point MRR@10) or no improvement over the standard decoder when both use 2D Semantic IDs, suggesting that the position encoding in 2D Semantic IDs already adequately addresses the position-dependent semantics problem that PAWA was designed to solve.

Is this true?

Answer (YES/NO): YES